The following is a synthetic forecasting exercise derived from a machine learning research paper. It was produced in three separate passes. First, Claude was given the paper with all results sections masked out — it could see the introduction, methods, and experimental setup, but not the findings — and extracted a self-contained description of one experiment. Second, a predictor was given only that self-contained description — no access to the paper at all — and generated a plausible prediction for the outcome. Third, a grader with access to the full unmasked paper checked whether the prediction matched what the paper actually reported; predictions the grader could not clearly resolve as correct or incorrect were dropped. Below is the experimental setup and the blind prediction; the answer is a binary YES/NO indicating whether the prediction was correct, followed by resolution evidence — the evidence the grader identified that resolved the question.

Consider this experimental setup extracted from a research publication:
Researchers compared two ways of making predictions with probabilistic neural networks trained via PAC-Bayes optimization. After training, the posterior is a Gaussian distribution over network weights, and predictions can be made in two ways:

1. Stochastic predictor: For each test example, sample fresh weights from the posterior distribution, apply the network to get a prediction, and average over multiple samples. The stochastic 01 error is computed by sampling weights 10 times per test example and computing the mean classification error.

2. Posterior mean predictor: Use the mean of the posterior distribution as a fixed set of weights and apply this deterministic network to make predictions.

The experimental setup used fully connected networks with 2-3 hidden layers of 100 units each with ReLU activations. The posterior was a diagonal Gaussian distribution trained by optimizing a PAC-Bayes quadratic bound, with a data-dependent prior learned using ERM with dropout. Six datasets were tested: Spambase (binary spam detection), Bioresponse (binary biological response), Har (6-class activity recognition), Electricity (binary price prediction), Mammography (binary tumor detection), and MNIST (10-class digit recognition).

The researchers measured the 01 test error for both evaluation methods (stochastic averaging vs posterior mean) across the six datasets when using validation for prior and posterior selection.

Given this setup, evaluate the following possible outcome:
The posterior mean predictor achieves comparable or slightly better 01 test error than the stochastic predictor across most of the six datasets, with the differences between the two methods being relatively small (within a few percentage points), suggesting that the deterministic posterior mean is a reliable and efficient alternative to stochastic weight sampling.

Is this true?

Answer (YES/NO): YES